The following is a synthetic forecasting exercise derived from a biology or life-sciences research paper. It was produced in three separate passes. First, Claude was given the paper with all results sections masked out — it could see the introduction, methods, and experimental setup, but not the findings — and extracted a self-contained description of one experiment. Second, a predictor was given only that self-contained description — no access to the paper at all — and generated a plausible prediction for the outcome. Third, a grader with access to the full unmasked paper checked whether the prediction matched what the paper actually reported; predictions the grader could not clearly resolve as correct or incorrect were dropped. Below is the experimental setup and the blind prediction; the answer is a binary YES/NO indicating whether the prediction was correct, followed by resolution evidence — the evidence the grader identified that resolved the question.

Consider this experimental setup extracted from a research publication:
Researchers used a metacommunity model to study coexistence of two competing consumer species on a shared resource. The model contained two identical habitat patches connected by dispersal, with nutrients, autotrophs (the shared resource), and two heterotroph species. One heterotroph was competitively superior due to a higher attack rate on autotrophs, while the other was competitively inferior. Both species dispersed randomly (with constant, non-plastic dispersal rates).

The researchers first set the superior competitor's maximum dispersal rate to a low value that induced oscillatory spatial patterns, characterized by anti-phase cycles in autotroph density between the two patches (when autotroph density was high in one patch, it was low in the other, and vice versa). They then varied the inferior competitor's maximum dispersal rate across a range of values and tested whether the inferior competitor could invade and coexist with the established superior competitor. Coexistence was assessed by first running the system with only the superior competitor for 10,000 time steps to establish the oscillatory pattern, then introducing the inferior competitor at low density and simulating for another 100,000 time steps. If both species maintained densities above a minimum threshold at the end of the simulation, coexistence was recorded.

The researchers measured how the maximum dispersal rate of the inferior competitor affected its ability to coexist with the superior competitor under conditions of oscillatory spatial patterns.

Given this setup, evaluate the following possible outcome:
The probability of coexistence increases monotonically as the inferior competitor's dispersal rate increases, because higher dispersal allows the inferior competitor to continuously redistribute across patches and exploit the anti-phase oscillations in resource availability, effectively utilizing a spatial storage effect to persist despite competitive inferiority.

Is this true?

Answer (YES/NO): NO